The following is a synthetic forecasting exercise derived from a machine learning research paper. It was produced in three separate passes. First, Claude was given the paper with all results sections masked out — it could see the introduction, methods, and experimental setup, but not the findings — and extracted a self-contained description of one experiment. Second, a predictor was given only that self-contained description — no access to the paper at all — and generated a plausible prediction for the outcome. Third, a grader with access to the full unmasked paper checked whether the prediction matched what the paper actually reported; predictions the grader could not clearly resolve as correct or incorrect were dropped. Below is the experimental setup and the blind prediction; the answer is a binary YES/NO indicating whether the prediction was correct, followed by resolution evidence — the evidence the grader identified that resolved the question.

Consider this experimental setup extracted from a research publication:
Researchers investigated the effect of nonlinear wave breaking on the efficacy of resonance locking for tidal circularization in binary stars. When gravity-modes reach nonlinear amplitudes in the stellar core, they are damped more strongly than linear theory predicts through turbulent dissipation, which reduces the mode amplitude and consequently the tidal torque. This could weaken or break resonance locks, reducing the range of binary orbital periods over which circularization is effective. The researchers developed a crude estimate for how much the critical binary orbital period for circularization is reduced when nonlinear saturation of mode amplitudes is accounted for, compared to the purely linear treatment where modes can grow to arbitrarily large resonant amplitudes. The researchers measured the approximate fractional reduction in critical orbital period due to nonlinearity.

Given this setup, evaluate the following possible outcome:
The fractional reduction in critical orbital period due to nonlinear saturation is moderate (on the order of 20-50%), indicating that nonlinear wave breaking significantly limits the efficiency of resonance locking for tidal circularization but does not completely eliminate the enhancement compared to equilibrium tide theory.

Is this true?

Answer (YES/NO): YES